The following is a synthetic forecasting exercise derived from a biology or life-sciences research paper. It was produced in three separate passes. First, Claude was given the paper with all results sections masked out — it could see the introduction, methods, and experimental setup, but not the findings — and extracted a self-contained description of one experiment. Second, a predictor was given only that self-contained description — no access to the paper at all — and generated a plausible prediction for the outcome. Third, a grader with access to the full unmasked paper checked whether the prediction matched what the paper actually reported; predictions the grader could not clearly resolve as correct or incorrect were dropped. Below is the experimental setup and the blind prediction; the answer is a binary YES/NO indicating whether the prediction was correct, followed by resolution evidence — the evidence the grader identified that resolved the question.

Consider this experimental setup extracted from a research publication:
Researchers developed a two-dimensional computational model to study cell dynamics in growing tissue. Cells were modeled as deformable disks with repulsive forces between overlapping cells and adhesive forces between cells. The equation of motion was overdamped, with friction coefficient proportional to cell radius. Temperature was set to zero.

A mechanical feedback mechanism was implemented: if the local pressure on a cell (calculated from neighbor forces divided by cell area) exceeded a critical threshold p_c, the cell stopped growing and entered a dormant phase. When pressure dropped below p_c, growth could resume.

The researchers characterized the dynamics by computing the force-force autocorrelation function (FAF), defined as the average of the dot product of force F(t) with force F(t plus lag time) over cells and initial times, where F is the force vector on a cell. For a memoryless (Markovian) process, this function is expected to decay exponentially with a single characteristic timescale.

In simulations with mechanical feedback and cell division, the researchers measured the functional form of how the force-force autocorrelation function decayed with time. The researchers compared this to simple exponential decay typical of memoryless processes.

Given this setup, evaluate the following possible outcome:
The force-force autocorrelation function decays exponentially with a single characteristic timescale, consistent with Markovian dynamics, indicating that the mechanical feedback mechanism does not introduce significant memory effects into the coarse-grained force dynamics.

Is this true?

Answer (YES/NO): NO